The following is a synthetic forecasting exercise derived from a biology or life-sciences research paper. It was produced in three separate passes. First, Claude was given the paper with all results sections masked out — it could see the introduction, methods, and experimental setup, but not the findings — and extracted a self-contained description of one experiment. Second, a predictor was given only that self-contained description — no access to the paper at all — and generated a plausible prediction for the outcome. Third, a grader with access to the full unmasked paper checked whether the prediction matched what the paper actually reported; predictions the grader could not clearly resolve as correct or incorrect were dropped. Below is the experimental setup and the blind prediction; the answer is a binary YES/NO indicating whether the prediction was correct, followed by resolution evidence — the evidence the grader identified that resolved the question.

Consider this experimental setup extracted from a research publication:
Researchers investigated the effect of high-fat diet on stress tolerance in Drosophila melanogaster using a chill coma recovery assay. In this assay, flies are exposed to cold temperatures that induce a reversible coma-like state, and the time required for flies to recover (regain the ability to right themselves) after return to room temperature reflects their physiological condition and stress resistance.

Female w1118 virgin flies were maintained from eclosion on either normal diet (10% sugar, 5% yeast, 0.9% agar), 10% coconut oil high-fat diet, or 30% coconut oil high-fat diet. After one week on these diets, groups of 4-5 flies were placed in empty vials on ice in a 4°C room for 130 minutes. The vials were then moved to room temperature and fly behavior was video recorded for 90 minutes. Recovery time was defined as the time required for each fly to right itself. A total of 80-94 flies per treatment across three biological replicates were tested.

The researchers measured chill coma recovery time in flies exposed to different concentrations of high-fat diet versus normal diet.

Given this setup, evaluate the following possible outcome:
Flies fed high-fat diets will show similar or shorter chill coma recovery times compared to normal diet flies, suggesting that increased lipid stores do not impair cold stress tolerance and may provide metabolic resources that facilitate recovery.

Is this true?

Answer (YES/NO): YES